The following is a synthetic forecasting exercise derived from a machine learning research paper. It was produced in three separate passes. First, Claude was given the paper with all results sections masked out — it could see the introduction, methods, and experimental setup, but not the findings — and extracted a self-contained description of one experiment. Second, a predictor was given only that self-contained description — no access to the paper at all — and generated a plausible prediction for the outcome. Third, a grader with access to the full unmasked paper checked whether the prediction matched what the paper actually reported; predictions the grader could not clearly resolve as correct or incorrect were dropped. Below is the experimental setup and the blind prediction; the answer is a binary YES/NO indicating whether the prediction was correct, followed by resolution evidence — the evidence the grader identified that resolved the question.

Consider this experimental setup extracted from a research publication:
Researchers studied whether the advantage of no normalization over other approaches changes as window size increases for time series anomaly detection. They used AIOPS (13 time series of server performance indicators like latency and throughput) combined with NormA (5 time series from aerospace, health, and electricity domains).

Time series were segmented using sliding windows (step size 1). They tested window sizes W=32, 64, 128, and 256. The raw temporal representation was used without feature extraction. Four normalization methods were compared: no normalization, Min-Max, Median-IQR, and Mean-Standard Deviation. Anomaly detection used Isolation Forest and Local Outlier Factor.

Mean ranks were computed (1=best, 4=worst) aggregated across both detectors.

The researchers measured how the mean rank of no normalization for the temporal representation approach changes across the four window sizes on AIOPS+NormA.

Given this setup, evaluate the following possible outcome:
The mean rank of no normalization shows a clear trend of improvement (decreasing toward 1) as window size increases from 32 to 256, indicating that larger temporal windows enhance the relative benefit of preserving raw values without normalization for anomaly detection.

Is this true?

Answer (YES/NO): NO